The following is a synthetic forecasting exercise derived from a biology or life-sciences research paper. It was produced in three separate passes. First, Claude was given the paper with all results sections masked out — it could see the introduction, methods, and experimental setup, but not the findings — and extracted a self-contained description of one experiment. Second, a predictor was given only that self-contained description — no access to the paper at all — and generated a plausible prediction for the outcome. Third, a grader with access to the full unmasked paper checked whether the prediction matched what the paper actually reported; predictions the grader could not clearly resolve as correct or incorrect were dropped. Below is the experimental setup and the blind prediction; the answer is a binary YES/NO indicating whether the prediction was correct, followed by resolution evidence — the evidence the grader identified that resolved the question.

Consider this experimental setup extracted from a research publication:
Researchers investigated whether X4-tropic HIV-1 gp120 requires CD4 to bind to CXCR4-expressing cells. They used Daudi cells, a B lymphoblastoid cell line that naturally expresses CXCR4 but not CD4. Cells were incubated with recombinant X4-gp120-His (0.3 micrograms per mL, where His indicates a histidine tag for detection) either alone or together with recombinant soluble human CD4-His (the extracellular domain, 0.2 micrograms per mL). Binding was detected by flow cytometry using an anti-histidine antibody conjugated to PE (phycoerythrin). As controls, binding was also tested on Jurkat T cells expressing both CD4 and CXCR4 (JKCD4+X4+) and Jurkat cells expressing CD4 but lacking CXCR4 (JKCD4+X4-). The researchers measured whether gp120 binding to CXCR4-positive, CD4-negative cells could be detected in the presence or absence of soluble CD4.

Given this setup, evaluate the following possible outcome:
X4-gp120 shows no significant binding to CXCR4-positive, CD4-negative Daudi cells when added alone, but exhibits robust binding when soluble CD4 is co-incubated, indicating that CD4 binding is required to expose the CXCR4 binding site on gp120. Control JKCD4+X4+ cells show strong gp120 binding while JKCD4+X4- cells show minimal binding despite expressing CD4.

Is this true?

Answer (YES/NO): NO